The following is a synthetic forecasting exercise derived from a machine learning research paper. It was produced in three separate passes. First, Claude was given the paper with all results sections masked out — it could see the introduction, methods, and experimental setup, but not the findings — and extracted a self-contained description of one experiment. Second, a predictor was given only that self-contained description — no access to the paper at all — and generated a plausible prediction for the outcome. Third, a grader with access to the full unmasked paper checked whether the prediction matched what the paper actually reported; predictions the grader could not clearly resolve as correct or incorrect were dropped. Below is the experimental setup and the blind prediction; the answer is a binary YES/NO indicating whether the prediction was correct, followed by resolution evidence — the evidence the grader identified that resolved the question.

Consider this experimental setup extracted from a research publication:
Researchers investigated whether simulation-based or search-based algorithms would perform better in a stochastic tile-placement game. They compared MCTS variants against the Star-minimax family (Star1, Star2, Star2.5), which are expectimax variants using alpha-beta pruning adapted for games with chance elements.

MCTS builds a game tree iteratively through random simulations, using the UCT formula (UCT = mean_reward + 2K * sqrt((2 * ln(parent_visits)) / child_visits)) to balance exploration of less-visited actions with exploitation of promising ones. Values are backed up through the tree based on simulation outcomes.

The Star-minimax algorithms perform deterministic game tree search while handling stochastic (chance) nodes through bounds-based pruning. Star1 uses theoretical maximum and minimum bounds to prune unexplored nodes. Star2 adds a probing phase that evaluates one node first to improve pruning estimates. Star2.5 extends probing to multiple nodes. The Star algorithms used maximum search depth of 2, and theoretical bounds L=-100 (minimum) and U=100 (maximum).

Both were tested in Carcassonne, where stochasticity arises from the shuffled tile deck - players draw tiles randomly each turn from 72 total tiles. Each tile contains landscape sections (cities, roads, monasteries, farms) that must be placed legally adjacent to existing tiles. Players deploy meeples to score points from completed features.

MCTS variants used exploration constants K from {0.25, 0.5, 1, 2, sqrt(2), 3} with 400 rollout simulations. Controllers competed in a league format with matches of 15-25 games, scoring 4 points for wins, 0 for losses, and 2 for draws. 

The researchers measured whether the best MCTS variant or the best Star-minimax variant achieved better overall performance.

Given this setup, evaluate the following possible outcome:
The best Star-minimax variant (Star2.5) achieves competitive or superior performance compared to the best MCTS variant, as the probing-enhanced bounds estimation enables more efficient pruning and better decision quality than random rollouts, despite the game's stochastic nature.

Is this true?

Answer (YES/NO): NO